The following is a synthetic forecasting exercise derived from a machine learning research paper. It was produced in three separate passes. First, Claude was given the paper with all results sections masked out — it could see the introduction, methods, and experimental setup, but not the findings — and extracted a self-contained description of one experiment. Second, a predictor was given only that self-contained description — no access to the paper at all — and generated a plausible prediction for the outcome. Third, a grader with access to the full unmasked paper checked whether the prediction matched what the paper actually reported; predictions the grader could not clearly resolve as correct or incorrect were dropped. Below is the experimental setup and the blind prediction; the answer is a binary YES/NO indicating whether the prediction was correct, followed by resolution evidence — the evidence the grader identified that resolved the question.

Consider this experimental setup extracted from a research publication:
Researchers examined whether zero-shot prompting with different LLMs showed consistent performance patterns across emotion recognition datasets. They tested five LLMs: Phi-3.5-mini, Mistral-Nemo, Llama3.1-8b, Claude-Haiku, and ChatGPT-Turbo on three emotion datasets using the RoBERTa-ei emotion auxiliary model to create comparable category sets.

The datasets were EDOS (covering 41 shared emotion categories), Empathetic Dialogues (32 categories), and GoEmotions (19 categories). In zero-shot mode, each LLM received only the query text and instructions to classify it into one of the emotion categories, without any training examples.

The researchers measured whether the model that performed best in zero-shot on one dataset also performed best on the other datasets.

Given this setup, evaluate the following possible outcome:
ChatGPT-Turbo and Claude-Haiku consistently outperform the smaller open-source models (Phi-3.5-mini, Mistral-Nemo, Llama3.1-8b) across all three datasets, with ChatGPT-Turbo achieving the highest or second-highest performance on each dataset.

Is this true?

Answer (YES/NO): NO